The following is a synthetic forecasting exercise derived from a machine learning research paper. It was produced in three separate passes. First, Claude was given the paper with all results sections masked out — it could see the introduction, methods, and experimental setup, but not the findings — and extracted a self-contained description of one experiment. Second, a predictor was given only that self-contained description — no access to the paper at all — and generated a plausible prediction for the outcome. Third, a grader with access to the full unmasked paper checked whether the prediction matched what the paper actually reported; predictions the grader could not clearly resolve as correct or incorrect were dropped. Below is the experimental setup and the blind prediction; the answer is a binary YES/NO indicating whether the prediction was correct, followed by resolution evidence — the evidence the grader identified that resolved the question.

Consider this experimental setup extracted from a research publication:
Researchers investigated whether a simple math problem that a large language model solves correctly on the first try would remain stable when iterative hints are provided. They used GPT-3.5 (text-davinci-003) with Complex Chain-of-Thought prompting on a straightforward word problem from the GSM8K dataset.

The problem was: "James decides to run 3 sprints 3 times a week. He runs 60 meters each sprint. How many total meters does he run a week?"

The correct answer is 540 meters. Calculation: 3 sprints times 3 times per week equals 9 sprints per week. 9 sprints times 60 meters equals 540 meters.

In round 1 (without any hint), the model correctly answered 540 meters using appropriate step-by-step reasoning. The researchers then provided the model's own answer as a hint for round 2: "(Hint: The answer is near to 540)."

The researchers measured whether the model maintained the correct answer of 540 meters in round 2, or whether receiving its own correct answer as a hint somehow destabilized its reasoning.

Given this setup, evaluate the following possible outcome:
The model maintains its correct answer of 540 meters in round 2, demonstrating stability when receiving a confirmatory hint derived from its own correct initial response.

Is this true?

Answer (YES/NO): YES